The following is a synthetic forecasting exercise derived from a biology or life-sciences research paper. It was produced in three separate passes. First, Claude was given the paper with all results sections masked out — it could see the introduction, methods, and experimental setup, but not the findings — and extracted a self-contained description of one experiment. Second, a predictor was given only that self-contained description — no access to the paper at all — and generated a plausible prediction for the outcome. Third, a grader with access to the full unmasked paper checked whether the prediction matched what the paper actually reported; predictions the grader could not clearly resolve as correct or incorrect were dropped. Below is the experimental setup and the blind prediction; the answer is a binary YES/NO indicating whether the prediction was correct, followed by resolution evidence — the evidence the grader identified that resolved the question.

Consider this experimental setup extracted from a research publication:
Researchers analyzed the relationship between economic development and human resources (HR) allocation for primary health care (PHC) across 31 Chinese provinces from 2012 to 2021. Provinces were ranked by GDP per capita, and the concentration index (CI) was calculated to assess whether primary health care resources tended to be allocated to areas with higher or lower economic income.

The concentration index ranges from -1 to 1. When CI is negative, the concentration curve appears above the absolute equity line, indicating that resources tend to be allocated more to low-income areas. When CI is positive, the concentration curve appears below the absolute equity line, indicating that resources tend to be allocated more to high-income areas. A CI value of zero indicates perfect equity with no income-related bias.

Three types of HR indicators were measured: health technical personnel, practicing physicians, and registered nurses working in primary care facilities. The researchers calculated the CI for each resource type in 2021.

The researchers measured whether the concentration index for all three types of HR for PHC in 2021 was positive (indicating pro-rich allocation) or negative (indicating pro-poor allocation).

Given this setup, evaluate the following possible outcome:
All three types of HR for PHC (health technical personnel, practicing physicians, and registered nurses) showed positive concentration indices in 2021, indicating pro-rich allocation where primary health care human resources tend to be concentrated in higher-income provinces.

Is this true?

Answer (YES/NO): YES